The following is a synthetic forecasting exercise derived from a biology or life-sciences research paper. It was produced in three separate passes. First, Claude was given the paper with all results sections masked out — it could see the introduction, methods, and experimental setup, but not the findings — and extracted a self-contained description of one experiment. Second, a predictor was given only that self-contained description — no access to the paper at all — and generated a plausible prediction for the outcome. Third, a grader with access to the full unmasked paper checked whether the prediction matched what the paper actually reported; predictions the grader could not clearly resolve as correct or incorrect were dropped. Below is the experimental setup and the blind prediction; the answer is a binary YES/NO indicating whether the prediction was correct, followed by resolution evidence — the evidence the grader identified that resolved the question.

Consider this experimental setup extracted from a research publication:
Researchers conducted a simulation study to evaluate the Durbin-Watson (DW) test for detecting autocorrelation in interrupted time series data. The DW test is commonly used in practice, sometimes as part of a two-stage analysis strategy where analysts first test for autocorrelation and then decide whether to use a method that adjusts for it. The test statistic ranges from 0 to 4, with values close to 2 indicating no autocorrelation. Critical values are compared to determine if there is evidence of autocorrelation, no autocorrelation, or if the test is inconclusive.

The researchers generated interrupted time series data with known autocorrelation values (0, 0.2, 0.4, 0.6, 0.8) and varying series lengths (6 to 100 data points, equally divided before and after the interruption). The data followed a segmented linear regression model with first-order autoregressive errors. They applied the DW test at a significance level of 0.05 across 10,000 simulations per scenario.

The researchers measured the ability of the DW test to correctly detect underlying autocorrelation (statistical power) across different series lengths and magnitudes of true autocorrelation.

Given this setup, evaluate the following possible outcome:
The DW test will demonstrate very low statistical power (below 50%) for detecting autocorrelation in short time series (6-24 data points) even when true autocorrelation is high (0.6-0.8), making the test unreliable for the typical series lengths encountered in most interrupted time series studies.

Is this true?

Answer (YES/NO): YES